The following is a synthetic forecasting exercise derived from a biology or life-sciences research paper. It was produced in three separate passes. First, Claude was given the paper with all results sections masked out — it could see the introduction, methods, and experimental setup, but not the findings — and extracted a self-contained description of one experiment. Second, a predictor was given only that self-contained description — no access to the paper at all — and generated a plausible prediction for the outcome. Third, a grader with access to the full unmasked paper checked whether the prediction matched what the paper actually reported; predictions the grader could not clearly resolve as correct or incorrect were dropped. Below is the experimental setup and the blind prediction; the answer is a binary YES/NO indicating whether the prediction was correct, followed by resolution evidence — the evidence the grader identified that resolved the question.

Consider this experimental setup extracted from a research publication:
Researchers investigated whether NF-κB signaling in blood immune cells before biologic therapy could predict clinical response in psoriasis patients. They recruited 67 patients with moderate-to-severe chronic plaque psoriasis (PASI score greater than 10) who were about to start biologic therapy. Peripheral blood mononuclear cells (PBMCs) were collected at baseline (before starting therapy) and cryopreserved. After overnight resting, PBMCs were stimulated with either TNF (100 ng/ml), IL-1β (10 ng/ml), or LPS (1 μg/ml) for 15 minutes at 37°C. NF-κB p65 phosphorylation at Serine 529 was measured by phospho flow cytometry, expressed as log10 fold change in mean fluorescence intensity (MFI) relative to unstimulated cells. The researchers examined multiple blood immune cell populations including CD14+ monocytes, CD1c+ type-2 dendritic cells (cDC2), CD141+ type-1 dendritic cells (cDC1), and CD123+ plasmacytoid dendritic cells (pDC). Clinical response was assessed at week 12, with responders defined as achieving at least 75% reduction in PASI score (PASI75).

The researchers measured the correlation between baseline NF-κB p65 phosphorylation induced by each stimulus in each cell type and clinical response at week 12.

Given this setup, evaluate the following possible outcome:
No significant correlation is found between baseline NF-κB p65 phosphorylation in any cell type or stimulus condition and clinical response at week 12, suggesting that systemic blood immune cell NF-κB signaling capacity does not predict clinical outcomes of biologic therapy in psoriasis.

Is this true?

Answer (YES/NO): NO